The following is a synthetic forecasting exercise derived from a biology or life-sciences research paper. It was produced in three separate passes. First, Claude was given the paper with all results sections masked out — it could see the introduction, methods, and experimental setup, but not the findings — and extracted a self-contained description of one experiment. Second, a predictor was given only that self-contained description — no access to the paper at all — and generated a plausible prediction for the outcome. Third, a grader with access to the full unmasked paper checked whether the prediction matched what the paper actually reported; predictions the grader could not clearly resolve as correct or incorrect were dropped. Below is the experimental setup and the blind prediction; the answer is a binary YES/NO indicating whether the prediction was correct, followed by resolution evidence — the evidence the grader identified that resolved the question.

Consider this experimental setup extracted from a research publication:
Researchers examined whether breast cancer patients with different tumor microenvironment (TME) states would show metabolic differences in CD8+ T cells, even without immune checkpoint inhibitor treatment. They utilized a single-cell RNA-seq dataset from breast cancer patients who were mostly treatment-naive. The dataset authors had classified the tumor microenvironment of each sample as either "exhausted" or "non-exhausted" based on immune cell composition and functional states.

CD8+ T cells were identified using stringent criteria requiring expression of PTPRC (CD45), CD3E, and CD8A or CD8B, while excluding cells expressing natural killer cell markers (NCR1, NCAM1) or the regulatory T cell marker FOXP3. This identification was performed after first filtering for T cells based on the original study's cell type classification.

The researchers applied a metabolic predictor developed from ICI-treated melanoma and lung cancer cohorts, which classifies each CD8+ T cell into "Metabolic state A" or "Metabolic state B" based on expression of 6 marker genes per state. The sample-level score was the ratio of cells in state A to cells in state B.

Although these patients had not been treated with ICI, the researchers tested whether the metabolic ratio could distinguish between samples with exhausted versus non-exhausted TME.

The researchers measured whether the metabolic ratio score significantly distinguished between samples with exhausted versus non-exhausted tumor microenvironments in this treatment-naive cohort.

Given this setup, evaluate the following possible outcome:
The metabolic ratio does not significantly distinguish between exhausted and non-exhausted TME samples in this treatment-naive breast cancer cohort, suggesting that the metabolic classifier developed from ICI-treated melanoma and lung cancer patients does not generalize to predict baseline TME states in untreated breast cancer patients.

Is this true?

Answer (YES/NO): NO